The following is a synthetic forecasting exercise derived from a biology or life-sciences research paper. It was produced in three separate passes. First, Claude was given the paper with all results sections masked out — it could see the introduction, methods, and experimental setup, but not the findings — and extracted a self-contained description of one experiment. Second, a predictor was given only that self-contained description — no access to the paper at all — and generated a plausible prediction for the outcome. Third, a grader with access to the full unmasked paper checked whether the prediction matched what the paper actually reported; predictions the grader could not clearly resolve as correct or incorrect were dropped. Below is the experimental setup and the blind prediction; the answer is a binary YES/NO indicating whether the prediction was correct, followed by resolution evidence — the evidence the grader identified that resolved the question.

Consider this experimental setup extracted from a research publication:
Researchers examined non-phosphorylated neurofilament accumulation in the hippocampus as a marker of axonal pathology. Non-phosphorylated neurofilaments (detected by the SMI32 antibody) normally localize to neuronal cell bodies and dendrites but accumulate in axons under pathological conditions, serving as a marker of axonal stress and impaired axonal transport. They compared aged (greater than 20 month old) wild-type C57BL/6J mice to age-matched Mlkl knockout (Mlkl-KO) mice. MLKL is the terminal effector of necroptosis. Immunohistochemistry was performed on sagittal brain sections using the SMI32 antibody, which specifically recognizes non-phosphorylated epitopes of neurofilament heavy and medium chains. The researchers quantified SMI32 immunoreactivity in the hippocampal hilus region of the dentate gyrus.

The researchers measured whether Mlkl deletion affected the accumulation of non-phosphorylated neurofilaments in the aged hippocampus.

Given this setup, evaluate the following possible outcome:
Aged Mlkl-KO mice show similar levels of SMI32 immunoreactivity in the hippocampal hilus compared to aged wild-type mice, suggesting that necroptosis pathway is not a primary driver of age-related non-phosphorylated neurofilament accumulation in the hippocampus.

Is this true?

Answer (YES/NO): NO